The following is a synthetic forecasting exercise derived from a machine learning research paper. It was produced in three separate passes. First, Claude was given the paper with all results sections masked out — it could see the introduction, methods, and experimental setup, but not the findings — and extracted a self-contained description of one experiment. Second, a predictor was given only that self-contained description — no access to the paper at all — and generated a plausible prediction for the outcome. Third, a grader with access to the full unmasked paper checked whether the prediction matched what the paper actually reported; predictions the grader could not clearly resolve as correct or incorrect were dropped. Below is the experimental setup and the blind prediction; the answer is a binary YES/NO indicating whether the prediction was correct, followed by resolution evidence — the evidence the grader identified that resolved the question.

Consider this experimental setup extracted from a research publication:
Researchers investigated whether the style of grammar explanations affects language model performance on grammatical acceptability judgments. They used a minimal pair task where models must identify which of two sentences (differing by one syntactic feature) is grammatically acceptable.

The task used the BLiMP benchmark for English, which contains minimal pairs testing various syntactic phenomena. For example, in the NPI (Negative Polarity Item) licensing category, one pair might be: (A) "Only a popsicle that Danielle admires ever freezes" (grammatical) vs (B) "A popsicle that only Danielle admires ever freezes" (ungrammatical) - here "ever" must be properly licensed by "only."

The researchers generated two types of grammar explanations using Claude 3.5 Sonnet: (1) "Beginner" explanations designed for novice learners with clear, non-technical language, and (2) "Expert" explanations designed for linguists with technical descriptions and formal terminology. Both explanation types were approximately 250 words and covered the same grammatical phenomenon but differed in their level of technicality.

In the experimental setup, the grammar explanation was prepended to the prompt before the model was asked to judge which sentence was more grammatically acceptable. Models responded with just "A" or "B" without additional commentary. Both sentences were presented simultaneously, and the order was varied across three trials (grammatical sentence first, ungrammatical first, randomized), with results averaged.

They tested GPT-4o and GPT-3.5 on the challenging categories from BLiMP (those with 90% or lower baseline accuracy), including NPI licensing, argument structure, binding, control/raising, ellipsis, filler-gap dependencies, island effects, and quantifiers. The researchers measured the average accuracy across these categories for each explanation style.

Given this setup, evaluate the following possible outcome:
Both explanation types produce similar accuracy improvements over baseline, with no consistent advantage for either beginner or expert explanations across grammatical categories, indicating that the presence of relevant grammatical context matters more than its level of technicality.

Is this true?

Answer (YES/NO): NO